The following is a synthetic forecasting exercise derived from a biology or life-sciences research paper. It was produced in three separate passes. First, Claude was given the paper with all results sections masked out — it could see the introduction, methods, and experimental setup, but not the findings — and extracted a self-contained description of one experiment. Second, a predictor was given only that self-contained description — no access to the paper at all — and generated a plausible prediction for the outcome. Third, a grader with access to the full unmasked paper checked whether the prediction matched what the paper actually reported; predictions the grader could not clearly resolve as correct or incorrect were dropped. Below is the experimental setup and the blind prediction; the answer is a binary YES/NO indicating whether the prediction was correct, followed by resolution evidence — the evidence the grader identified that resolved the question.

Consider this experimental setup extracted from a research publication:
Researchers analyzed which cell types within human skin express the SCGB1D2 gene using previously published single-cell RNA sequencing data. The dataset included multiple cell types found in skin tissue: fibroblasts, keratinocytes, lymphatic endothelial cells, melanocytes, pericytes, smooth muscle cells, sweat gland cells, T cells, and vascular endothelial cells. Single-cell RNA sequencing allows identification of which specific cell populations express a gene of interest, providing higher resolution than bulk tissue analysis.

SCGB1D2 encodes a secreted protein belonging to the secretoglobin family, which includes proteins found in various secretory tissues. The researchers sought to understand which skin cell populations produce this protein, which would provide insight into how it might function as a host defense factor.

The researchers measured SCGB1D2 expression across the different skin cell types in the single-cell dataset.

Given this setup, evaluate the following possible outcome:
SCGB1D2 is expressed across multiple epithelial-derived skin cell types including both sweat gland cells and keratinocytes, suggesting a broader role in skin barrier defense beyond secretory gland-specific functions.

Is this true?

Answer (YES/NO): NO